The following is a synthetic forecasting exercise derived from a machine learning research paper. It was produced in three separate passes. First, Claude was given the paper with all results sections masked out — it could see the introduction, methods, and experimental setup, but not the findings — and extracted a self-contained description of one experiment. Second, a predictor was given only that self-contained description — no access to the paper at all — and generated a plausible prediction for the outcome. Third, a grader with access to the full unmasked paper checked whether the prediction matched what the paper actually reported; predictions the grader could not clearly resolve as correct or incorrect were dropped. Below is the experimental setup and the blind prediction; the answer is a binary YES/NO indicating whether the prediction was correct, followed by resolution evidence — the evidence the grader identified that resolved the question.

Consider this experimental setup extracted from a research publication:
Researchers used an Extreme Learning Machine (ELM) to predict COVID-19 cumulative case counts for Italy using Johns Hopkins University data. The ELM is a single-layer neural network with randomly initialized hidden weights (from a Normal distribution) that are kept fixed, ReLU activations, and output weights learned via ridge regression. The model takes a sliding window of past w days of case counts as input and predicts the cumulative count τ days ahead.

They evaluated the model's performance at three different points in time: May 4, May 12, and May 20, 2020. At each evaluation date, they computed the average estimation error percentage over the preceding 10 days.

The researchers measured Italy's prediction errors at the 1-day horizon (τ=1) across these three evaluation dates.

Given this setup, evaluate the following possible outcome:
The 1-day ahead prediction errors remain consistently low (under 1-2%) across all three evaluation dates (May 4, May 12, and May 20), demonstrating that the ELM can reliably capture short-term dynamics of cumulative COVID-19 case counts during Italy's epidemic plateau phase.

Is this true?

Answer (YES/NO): YES